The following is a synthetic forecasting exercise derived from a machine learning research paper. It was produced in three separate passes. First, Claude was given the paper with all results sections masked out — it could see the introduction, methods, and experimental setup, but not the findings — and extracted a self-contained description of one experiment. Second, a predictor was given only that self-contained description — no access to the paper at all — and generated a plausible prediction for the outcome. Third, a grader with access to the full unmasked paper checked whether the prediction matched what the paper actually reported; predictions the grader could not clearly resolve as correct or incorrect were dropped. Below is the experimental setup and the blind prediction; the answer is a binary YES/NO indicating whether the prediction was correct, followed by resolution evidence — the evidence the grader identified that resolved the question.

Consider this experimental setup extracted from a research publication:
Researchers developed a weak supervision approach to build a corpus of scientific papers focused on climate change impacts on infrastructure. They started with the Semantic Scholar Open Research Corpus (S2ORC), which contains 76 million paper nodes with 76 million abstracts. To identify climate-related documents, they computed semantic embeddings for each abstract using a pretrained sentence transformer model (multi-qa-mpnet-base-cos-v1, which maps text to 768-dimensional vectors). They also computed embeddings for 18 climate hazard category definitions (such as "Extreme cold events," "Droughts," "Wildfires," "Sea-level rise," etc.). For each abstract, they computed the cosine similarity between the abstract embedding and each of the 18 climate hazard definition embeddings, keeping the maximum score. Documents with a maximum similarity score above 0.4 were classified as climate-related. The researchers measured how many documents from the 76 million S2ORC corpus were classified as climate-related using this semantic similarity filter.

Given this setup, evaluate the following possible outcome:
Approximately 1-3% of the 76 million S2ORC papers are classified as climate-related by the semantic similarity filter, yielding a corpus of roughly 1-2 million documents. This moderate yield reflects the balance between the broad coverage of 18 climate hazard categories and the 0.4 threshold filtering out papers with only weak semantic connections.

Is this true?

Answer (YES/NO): NO